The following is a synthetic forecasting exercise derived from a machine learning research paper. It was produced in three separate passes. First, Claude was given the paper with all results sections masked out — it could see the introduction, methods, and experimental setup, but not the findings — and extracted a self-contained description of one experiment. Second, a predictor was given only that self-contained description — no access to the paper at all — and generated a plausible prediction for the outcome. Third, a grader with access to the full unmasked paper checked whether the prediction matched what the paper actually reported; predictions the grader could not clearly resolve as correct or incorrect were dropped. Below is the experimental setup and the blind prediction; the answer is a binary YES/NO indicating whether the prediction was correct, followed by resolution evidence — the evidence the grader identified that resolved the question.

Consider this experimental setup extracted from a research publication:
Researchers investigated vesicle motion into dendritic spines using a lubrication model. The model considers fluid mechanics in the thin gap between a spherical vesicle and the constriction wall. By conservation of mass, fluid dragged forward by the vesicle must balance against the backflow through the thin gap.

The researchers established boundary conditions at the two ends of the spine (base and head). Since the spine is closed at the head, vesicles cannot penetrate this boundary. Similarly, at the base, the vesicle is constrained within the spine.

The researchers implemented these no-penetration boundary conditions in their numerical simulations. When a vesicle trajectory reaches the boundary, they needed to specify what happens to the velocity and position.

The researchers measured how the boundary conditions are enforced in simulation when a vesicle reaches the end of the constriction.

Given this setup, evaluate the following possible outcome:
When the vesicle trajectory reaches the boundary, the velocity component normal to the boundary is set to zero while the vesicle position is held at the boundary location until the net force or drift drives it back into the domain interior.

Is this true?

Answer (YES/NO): YES